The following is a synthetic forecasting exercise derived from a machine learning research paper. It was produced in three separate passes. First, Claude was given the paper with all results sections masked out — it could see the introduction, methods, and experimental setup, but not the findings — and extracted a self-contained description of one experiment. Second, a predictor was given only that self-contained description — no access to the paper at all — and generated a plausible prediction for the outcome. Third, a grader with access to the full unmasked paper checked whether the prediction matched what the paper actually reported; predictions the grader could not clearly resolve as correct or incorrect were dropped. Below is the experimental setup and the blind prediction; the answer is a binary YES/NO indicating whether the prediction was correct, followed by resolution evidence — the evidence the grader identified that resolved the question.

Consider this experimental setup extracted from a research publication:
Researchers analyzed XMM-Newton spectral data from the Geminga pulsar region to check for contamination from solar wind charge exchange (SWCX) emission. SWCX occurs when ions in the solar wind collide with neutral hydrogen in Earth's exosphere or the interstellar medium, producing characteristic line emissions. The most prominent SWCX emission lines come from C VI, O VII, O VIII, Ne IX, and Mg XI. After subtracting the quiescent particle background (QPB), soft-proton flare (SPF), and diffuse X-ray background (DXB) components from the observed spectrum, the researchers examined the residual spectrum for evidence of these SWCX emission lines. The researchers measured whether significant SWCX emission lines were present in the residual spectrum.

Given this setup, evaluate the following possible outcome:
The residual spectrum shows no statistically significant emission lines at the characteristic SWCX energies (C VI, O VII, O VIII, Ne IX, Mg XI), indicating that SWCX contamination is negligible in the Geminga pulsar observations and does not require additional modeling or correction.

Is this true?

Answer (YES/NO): YES